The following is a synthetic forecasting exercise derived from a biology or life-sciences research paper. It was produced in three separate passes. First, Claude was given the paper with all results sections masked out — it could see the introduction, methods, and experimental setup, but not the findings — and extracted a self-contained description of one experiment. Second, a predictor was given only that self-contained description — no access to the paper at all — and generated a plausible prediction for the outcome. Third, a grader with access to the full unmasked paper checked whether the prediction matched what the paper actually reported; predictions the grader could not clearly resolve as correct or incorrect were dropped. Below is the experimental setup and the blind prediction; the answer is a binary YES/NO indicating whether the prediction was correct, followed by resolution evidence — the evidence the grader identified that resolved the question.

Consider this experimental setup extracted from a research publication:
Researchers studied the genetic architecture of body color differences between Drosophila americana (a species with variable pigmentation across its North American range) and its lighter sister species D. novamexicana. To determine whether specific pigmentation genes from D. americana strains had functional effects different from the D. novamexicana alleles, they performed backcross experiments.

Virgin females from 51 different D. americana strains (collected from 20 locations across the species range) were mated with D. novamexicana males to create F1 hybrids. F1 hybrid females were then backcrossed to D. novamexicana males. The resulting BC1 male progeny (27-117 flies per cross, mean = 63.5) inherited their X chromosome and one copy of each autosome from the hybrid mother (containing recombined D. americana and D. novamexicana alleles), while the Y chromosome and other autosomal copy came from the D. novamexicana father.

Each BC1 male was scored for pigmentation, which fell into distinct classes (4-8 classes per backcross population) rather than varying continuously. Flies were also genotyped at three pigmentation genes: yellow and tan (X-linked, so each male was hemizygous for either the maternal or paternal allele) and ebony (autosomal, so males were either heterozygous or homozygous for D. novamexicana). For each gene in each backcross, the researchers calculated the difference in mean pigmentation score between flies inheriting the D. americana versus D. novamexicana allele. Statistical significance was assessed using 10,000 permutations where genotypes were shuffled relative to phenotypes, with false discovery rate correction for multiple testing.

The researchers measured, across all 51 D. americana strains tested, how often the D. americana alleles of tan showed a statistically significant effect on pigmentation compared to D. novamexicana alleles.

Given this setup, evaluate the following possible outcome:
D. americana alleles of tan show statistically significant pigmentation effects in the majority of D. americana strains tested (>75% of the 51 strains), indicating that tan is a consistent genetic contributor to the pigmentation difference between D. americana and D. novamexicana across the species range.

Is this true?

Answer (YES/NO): YES